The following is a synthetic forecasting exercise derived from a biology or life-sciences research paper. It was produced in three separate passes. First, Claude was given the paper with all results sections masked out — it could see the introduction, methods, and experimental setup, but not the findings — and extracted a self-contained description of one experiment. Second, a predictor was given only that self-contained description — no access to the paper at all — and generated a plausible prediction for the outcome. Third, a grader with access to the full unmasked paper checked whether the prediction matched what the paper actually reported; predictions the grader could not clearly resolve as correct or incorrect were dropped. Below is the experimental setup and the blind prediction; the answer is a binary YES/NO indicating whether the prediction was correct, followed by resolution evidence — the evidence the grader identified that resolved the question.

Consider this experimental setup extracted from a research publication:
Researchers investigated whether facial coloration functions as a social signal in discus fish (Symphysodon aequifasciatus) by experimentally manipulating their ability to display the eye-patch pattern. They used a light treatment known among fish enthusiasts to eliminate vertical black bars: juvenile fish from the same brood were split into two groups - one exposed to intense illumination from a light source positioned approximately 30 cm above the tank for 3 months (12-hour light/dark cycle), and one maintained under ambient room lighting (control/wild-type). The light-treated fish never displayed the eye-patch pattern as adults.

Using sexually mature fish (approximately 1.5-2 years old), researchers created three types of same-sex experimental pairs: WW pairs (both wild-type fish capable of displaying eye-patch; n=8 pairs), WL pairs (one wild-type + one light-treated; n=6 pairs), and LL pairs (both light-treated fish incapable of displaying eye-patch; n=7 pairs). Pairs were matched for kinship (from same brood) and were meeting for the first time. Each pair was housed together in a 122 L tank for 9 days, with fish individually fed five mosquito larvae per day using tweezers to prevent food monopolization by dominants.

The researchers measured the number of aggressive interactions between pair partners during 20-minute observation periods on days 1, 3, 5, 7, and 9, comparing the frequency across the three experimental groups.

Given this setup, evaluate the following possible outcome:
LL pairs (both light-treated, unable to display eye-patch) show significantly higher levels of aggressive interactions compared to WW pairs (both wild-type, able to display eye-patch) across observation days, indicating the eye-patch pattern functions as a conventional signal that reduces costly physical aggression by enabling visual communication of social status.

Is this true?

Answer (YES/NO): NO